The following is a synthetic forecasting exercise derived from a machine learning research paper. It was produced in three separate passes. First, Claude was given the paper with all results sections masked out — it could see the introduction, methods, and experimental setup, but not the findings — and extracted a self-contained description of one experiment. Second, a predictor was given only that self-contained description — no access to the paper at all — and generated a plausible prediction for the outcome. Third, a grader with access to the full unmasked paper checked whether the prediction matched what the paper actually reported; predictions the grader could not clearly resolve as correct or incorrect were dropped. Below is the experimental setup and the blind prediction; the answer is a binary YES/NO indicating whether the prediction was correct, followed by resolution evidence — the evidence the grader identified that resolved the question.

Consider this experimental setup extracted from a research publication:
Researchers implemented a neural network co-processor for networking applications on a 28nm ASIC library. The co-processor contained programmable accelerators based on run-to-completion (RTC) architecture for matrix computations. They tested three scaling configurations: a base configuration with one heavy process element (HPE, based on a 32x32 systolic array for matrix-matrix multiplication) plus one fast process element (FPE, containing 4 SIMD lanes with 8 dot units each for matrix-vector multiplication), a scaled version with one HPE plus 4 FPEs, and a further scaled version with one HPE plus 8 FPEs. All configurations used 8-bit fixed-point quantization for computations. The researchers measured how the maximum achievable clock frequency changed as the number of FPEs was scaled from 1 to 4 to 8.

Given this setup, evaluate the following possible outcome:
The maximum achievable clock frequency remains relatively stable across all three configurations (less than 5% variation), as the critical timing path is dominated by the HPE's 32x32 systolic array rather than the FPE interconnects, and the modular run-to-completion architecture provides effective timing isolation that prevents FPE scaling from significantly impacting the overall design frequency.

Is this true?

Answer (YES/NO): NO